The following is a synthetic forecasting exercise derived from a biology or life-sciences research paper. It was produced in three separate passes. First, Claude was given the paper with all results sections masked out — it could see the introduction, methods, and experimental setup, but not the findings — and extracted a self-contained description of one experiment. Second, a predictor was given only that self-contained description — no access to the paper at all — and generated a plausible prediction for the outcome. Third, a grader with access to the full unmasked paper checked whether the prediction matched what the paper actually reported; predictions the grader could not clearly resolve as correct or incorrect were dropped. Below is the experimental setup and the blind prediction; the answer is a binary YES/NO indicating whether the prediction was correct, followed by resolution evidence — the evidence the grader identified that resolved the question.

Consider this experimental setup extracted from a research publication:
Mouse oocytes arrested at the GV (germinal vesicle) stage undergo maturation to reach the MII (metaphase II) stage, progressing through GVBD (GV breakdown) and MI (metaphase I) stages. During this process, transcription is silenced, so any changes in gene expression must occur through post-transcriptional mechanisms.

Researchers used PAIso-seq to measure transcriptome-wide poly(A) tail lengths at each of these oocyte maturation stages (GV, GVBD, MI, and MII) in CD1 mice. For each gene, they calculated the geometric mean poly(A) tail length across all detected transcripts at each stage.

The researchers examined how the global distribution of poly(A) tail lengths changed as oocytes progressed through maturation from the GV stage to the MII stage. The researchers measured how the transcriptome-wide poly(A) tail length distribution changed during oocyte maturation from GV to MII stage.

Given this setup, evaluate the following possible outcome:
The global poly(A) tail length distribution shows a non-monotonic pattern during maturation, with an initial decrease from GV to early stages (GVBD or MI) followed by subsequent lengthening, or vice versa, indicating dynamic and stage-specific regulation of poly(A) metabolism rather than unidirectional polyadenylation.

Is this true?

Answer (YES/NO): NO